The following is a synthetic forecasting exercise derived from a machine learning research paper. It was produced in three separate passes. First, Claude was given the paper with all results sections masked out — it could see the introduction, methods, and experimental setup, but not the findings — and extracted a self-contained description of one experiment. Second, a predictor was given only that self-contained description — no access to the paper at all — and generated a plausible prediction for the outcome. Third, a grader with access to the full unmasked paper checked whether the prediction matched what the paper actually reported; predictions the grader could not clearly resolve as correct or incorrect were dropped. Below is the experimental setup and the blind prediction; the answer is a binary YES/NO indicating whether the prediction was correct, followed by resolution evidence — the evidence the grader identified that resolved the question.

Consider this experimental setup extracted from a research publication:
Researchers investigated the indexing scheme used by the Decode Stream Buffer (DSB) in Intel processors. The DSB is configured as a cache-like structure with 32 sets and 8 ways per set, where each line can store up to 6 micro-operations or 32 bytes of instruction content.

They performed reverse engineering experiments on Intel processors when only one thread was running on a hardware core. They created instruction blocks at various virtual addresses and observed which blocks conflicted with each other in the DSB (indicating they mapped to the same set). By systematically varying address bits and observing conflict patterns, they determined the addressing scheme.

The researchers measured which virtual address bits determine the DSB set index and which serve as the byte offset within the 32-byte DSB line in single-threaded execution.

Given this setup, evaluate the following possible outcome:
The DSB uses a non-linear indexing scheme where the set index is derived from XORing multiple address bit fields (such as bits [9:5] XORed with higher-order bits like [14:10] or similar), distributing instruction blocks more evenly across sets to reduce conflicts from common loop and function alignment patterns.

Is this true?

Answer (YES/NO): NO